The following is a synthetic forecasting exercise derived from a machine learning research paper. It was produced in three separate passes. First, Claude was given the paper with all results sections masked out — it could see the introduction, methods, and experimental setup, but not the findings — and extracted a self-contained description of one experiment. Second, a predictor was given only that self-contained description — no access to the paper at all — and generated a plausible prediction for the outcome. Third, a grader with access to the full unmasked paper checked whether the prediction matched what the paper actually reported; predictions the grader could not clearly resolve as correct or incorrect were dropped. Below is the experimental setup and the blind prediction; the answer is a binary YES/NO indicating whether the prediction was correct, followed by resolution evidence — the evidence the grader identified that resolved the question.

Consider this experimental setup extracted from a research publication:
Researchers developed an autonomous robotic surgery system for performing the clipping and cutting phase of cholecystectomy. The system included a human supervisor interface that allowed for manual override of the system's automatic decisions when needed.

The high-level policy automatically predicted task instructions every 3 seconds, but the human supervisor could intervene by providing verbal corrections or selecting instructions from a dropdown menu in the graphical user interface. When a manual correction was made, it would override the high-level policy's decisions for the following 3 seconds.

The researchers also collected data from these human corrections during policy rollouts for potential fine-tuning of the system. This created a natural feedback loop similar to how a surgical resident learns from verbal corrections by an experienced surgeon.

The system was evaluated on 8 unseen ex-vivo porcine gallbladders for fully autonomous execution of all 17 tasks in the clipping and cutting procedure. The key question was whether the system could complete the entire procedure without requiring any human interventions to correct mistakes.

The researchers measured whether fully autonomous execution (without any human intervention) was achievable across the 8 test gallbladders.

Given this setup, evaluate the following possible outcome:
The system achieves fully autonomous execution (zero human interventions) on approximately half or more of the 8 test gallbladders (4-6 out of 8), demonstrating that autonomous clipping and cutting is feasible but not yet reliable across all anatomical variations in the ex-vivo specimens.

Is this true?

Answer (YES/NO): NO